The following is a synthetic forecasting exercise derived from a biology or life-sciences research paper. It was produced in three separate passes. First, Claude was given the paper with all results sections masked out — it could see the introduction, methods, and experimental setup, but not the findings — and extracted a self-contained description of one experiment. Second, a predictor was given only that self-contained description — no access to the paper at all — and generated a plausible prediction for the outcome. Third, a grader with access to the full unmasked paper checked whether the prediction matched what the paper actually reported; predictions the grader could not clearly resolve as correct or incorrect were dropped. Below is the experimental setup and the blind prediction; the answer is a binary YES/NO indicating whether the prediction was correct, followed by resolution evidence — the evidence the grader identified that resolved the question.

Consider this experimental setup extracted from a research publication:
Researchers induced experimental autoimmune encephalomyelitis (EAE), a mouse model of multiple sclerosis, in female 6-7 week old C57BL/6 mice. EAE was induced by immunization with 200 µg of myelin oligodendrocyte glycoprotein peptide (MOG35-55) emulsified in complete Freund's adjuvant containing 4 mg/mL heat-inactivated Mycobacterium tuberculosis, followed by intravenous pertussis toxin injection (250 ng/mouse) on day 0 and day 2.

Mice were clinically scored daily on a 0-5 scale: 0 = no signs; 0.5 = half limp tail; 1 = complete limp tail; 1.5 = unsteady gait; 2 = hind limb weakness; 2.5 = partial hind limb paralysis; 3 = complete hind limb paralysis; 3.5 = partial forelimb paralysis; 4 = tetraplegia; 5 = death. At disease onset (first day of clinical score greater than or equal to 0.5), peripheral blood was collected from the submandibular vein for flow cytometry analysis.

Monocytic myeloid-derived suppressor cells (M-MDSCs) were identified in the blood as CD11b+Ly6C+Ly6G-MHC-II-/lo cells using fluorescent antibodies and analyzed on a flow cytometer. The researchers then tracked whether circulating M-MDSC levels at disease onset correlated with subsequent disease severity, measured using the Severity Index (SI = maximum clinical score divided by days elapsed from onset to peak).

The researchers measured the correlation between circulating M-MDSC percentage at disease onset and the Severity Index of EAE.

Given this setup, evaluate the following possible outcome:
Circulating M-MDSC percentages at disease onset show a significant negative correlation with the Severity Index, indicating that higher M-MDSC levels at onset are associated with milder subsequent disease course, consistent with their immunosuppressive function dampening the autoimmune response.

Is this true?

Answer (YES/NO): YES